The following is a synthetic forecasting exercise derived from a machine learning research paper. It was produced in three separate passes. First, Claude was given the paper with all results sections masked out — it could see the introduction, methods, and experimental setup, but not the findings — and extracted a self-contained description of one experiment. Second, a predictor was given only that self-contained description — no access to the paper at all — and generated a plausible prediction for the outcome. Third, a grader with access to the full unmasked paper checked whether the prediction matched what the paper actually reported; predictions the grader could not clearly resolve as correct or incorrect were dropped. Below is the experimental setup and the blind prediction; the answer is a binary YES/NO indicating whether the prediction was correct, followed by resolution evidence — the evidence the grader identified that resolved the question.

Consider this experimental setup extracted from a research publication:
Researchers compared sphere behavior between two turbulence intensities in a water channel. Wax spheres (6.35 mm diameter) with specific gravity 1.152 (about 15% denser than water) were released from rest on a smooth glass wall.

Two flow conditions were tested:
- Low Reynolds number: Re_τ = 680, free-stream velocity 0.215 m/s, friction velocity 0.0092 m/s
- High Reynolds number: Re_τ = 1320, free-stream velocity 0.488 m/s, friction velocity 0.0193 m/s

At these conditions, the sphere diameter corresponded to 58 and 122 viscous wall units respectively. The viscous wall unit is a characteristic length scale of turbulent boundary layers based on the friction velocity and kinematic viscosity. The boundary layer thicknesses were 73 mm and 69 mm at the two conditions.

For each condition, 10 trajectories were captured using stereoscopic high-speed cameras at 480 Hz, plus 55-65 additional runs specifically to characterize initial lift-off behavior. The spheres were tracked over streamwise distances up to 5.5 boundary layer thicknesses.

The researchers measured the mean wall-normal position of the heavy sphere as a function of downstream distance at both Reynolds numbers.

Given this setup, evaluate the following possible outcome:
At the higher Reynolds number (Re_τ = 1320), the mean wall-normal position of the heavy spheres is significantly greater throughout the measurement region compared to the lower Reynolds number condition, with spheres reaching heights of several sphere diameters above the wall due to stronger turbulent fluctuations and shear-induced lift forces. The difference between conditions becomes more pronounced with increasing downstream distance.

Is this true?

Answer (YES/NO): NO